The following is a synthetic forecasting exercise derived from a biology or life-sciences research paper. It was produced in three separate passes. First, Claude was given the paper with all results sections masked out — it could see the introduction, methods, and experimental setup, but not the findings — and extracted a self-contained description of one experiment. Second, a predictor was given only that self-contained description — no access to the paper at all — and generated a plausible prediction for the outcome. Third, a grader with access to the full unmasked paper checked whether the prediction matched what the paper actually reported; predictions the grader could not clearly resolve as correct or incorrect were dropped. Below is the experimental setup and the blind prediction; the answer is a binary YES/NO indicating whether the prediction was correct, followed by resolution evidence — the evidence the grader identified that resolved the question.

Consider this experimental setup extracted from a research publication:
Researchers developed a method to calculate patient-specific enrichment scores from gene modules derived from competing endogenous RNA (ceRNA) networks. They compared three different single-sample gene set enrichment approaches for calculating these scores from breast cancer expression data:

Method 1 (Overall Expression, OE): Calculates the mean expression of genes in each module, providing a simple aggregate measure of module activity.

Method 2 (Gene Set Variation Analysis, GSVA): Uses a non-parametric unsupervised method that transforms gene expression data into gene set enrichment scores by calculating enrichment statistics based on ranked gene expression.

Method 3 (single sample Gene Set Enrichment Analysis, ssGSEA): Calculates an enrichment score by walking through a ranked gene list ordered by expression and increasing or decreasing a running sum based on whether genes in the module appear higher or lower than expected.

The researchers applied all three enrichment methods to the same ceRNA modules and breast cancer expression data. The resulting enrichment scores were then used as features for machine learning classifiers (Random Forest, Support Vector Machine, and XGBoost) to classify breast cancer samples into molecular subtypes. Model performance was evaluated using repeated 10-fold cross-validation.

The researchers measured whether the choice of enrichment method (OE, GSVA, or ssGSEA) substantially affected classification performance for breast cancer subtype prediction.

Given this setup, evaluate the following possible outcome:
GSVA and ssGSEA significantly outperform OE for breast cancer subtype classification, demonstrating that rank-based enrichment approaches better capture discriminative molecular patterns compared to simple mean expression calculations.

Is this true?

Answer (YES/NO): NO